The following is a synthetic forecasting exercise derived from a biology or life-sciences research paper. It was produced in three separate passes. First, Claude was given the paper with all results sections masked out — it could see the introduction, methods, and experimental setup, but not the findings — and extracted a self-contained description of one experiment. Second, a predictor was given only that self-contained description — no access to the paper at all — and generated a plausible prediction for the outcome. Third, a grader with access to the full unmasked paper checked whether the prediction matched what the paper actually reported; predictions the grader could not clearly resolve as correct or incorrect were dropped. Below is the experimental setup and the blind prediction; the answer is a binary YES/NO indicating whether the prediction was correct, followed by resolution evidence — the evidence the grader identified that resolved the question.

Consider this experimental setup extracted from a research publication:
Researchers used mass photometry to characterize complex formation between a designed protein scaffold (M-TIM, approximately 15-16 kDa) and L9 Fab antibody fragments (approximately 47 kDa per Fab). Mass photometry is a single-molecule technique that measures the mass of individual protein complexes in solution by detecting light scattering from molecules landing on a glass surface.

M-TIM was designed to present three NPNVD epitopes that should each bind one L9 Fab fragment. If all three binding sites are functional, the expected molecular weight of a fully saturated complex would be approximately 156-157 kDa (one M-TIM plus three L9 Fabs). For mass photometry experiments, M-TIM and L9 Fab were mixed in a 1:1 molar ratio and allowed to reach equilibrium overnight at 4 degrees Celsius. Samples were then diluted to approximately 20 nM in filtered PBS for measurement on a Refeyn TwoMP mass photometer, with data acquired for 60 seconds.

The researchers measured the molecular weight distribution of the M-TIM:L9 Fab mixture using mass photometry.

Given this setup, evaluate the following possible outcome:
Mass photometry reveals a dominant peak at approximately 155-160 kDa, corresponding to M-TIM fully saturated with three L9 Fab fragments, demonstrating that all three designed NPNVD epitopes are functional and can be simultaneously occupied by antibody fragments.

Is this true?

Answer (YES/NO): YES